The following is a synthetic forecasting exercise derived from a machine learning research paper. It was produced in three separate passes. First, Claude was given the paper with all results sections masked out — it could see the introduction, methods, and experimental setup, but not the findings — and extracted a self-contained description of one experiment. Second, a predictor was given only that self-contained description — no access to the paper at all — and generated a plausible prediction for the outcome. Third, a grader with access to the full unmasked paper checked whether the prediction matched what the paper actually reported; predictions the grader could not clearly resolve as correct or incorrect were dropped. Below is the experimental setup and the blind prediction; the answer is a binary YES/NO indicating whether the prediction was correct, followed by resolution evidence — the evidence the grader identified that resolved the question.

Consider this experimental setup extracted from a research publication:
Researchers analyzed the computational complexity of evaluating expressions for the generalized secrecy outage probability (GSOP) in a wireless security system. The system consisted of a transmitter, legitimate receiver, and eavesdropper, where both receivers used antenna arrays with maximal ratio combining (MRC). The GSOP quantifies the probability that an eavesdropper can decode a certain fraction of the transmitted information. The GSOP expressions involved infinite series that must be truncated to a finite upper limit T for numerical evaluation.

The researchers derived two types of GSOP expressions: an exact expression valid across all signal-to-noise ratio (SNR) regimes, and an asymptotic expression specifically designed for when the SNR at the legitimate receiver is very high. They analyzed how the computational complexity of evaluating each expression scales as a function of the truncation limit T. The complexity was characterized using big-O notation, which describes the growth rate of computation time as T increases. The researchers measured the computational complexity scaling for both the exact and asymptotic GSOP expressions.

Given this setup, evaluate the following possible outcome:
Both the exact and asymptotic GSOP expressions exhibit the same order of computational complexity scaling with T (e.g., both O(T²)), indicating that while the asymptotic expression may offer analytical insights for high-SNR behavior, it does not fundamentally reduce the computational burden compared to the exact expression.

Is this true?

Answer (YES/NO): NO